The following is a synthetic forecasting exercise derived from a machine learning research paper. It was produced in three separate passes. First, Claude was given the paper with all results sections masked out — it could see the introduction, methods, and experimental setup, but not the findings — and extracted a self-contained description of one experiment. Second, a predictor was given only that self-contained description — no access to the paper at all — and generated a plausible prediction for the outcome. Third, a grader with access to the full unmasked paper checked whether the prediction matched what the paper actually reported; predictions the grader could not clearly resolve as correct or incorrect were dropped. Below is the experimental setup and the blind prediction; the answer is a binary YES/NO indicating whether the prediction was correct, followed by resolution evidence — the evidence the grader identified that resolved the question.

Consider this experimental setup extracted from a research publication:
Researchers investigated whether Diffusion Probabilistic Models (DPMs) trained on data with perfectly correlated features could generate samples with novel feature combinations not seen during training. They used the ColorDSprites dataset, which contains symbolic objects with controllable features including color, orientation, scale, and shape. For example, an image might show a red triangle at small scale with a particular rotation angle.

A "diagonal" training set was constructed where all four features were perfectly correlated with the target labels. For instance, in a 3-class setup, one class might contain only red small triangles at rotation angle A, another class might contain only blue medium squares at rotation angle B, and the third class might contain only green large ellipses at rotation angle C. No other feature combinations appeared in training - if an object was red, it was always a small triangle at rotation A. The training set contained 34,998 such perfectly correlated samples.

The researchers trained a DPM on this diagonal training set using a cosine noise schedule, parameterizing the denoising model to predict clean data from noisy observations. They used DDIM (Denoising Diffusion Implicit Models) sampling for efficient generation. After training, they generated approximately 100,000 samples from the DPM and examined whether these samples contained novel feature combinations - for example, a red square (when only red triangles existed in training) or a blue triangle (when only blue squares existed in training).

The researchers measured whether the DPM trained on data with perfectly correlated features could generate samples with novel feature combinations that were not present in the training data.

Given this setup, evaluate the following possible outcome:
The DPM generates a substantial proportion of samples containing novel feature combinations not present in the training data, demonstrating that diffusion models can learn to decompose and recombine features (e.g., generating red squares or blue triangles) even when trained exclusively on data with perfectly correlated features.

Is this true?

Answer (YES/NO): YES